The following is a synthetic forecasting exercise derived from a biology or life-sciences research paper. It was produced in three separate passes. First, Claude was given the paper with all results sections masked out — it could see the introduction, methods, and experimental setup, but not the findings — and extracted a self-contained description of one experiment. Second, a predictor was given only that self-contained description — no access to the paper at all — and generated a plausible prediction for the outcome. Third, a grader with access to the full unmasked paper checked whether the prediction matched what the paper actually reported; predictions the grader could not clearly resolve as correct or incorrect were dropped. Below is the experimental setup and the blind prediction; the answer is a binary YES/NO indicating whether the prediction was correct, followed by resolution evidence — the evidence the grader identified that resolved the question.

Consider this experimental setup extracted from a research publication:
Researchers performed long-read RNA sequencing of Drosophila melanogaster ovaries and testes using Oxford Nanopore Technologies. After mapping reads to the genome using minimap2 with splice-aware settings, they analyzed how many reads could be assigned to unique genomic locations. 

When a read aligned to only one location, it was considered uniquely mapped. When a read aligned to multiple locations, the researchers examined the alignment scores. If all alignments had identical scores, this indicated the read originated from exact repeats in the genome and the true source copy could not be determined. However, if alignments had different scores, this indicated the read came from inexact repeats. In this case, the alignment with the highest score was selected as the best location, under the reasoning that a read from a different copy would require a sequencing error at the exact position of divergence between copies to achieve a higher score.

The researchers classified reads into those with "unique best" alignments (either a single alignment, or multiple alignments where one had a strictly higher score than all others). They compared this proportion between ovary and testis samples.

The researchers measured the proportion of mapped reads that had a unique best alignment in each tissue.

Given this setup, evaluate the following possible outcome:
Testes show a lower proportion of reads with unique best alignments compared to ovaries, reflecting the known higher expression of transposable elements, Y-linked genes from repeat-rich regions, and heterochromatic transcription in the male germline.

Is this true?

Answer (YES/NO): YES